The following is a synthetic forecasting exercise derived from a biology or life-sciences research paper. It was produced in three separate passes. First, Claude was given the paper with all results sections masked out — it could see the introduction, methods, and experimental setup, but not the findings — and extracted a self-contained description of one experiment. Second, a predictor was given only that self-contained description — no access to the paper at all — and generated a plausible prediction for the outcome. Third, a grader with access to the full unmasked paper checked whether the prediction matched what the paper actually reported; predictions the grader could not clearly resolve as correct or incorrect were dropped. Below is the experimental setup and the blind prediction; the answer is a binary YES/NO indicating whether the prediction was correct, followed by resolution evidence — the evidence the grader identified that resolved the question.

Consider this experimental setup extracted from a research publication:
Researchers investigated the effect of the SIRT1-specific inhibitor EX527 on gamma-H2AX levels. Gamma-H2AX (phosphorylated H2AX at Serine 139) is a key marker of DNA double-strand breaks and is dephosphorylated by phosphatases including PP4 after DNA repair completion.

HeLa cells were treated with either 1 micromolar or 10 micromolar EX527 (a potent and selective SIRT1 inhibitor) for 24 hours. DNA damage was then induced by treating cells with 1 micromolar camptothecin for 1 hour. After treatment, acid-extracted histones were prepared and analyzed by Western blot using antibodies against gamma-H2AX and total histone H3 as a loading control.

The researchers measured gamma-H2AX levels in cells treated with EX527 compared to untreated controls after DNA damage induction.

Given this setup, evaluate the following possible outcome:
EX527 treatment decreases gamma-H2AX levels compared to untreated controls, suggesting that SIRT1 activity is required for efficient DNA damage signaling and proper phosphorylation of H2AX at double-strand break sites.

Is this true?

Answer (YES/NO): YES